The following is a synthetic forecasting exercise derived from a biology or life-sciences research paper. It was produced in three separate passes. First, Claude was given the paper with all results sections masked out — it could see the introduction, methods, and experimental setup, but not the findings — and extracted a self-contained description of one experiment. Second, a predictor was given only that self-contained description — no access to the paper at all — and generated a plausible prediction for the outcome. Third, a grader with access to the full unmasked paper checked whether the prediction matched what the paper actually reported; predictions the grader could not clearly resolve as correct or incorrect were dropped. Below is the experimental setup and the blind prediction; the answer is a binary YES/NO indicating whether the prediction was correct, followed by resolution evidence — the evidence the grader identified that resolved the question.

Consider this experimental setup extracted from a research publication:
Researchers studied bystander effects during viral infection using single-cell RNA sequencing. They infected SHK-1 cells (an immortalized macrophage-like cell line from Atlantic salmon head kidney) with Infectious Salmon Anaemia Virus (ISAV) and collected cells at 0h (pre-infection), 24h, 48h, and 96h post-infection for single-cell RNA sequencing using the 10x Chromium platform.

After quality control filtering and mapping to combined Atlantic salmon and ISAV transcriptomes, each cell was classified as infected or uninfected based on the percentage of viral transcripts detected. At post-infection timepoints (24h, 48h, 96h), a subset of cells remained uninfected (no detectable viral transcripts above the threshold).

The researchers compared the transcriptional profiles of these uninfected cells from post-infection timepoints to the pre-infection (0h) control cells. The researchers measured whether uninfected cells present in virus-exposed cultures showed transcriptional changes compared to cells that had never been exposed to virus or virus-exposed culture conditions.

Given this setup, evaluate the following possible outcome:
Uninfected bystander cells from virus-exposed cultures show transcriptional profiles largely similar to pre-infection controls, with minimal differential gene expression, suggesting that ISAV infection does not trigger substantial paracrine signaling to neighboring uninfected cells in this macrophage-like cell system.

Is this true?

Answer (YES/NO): NO